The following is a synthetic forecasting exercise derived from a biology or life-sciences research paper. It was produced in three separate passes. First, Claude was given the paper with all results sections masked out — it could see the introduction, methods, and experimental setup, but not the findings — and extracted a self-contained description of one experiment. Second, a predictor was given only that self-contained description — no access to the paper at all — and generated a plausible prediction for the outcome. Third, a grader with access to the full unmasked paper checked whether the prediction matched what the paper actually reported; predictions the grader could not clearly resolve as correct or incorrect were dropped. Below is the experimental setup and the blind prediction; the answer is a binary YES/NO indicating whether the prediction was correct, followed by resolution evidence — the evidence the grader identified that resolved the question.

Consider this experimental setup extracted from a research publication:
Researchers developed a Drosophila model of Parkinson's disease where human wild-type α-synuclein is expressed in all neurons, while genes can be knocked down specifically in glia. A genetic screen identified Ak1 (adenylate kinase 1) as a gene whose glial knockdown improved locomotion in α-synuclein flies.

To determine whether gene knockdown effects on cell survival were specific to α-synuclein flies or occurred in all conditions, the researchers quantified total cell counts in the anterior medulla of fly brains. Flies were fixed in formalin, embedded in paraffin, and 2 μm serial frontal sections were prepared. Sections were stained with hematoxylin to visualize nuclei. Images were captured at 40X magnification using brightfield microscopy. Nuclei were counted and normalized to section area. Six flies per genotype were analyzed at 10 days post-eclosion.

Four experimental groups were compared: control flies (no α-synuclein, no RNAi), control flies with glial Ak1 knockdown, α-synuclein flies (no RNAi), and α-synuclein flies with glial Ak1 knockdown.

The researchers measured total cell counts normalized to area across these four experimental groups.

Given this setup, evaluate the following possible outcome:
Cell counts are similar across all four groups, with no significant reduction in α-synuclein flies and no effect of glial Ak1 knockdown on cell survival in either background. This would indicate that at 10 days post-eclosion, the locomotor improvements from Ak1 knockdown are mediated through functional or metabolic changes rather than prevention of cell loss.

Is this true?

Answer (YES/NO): NO